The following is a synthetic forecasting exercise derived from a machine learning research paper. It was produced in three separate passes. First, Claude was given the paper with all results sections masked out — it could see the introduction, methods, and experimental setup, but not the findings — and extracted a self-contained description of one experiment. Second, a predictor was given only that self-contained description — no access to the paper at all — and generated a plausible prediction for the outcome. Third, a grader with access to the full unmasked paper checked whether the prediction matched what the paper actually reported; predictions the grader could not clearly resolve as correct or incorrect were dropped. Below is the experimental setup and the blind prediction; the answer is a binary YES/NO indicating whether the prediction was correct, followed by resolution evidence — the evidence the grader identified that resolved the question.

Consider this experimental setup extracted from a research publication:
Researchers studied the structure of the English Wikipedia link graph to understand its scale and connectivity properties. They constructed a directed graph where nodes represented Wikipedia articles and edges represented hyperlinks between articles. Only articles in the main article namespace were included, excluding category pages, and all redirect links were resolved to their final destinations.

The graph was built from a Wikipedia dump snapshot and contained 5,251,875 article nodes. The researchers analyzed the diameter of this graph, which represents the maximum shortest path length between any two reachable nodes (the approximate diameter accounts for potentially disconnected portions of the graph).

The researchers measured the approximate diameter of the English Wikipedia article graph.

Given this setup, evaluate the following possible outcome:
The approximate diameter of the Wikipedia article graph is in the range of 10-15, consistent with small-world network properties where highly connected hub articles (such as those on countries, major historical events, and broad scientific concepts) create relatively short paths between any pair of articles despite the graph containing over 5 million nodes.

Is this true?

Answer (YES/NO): NO